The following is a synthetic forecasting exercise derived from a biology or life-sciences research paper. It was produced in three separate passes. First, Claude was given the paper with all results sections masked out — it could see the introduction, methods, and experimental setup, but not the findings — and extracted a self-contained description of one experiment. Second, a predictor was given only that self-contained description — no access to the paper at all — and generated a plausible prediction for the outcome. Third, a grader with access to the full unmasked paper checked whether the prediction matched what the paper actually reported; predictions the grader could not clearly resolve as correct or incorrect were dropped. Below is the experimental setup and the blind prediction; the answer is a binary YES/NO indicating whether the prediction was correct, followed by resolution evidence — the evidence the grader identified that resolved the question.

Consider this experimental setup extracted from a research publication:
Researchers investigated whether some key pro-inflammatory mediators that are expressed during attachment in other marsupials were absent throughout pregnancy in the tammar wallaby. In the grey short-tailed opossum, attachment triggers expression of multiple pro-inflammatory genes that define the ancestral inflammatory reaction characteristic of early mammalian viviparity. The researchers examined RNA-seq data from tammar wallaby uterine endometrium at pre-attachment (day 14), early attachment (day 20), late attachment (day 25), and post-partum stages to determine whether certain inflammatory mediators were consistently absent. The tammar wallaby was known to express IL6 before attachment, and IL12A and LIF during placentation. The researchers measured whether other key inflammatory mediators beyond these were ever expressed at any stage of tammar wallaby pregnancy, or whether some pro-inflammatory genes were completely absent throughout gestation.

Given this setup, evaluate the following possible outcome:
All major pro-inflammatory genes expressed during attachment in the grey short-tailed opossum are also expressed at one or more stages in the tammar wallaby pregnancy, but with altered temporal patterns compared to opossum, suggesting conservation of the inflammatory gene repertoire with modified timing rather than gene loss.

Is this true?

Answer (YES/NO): NO